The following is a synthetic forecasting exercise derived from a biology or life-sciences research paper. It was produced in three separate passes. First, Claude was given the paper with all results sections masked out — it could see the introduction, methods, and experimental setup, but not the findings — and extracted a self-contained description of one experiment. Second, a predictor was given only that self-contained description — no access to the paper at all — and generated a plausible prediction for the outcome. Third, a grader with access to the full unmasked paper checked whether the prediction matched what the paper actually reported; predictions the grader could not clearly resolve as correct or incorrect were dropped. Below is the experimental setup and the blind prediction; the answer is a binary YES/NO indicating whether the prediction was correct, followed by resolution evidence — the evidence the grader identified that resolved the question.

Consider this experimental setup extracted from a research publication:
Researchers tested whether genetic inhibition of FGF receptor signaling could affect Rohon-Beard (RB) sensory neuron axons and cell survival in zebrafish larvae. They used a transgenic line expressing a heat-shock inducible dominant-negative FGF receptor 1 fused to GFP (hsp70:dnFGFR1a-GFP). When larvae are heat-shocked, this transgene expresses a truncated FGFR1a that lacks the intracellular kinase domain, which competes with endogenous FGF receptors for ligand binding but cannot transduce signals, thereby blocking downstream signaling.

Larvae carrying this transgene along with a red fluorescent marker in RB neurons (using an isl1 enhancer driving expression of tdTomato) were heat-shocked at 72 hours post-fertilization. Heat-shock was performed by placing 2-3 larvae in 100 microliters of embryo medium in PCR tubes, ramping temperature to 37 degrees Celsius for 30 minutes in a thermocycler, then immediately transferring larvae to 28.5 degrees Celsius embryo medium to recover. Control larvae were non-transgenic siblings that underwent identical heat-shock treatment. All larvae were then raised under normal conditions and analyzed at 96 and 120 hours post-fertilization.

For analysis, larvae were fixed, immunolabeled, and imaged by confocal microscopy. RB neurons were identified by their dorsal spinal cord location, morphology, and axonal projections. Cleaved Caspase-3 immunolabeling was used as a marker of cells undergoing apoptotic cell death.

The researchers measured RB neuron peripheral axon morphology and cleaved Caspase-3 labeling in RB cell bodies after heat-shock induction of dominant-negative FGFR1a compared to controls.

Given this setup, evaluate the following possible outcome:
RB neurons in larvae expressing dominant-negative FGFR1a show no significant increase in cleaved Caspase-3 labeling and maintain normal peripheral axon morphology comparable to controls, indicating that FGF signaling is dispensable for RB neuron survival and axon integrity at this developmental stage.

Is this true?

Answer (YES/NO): NO